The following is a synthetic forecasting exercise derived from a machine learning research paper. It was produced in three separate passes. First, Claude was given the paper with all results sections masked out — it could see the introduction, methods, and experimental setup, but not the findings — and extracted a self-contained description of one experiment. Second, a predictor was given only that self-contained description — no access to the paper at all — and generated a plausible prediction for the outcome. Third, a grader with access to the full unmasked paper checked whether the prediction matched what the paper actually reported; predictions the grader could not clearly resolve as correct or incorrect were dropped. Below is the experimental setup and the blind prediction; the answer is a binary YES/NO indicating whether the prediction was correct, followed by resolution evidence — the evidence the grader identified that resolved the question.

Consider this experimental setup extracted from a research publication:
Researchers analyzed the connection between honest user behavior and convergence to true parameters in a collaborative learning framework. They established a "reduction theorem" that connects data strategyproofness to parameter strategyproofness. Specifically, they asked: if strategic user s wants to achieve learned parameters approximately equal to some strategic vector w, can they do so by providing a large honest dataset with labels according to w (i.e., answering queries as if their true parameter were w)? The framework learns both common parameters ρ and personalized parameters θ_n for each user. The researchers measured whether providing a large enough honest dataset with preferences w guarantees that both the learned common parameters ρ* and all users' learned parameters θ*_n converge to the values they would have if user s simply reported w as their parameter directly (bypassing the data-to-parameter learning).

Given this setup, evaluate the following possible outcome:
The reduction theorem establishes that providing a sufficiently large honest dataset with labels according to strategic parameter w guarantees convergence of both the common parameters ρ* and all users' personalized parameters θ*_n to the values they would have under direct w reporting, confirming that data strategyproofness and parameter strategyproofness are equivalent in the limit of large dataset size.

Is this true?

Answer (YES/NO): YES